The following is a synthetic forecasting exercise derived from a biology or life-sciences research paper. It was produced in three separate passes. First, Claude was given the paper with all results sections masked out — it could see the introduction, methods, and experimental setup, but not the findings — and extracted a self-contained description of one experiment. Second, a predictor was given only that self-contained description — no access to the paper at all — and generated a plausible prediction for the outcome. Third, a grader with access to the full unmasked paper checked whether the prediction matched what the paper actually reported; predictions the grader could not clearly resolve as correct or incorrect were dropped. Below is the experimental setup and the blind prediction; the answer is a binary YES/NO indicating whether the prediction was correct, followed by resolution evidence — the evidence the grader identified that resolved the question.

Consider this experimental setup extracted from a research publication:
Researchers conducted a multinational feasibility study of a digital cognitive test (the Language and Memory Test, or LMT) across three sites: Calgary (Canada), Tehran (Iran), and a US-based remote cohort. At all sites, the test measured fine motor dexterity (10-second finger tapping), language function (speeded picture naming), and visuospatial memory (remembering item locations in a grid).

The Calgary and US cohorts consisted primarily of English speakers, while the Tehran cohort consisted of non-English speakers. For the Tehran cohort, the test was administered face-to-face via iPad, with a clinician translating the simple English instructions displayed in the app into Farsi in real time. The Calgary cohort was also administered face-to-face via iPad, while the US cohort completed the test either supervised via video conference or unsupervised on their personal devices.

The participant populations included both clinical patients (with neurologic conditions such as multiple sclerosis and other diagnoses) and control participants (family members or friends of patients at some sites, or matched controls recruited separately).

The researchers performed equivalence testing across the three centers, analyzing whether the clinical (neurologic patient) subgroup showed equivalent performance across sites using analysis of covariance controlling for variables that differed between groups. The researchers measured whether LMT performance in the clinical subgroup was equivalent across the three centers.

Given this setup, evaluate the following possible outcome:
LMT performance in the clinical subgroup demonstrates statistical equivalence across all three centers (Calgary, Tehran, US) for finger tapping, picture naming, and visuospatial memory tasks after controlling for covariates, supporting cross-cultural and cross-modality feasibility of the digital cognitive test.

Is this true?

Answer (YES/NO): NO